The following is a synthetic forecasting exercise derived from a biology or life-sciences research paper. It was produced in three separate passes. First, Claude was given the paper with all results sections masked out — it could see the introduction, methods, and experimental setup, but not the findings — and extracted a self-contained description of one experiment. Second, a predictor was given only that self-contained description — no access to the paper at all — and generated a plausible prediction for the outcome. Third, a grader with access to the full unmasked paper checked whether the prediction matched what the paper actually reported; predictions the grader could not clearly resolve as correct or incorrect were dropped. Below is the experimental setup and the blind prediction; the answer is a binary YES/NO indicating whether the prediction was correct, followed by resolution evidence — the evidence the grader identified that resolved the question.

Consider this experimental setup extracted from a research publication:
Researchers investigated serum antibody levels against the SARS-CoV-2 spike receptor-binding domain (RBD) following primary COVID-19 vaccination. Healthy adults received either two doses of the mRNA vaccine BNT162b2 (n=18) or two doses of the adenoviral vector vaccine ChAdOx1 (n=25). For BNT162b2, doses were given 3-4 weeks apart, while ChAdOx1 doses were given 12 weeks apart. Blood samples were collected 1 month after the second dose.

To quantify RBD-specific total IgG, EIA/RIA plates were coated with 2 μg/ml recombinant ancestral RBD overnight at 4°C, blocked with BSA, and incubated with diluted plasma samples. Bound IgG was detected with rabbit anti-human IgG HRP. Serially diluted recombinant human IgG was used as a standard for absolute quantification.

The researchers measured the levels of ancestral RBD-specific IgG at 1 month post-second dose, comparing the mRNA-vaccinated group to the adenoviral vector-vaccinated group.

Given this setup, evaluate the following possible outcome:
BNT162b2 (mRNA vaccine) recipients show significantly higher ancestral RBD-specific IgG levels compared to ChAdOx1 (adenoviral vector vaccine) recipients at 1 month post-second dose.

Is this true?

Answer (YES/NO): YES